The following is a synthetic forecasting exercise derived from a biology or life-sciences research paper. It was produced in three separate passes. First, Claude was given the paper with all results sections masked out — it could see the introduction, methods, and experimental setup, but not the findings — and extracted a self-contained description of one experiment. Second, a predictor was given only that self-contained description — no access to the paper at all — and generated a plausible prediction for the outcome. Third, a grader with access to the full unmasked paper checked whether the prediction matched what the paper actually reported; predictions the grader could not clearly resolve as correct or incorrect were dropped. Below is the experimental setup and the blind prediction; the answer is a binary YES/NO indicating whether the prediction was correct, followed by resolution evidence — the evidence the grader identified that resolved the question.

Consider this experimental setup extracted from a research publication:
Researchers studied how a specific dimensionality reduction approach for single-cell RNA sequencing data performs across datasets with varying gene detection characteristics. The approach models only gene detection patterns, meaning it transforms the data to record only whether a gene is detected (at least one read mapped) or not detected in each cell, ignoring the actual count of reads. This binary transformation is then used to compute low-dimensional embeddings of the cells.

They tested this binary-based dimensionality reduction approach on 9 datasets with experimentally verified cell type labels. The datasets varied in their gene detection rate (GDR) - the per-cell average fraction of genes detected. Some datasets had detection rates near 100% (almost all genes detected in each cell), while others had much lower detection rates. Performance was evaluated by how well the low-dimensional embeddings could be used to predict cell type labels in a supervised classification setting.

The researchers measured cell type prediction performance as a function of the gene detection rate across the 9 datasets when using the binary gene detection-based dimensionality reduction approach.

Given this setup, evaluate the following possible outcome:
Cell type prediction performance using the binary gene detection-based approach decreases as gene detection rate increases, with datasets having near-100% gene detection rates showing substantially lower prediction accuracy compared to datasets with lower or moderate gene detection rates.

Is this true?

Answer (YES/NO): YES